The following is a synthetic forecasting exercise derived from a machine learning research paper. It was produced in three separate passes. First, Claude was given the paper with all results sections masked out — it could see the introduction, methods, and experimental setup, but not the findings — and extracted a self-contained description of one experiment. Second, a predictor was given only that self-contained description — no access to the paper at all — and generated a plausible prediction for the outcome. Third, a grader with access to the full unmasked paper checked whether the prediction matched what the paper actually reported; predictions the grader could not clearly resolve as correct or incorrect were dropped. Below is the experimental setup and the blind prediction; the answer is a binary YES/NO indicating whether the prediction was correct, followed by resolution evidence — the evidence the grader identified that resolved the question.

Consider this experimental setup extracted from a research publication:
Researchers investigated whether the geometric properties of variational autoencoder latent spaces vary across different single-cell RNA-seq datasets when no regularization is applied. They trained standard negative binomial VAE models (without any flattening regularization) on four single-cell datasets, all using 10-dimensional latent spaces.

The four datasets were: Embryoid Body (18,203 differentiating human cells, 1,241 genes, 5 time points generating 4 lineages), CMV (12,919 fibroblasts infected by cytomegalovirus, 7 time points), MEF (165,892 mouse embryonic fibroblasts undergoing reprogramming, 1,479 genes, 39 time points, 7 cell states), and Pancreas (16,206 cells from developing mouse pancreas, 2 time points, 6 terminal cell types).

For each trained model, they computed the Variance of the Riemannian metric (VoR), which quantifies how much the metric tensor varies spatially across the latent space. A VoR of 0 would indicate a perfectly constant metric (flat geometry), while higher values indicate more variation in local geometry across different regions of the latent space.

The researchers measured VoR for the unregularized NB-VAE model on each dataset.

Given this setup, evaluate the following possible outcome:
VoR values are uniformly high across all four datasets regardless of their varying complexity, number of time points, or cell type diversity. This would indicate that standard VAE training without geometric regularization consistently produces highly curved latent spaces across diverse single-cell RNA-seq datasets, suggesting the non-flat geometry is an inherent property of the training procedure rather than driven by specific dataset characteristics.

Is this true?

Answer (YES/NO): NO